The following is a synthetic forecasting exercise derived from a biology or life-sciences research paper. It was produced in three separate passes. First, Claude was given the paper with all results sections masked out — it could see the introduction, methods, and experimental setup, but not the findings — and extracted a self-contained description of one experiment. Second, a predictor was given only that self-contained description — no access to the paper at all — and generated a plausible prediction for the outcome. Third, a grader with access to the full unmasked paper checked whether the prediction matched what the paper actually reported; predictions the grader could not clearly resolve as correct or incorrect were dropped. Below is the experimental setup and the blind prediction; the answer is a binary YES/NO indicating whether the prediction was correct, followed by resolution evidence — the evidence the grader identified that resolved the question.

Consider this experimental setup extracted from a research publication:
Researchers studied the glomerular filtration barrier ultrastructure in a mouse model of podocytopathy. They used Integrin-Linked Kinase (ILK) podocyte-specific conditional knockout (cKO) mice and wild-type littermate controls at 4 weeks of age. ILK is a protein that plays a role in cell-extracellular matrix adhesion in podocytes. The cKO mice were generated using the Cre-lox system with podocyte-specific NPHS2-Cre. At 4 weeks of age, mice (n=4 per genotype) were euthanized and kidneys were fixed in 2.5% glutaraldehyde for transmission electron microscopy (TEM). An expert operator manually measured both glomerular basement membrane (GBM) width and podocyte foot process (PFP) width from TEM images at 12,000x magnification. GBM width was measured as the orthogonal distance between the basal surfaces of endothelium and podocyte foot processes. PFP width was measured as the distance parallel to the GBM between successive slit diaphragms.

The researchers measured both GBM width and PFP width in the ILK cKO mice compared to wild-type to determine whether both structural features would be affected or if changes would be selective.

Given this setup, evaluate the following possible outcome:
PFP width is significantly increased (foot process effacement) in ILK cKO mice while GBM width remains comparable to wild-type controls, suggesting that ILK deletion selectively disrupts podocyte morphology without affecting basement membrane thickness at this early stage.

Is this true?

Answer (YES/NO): NO